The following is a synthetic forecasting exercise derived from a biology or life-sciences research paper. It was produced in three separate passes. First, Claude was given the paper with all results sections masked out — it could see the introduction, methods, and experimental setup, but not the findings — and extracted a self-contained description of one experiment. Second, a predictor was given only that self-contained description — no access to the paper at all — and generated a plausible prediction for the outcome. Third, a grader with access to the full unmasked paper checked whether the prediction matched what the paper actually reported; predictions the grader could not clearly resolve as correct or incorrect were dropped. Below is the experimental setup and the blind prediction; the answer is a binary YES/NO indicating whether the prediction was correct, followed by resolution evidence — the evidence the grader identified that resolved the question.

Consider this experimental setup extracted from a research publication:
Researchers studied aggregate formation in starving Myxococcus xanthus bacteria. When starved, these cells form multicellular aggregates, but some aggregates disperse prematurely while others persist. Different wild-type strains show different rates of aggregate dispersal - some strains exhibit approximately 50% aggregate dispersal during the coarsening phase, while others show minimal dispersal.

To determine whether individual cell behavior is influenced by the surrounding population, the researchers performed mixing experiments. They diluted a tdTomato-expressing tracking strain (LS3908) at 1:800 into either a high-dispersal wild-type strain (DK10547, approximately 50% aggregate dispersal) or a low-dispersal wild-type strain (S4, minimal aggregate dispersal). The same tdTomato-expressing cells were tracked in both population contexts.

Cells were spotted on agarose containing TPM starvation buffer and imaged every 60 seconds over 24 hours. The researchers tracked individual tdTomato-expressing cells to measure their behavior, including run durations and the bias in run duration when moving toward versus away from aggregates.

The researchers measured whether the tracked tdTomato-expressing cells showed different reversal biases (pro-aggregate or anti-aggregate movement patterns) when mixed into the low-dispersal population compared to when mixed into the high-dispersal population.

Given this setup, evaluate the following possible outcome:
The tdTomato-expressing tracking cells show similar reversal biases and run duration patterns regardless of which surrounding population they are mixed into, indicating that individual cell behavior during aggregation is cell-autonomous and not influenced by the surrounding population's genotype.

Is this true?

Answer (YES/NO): NO